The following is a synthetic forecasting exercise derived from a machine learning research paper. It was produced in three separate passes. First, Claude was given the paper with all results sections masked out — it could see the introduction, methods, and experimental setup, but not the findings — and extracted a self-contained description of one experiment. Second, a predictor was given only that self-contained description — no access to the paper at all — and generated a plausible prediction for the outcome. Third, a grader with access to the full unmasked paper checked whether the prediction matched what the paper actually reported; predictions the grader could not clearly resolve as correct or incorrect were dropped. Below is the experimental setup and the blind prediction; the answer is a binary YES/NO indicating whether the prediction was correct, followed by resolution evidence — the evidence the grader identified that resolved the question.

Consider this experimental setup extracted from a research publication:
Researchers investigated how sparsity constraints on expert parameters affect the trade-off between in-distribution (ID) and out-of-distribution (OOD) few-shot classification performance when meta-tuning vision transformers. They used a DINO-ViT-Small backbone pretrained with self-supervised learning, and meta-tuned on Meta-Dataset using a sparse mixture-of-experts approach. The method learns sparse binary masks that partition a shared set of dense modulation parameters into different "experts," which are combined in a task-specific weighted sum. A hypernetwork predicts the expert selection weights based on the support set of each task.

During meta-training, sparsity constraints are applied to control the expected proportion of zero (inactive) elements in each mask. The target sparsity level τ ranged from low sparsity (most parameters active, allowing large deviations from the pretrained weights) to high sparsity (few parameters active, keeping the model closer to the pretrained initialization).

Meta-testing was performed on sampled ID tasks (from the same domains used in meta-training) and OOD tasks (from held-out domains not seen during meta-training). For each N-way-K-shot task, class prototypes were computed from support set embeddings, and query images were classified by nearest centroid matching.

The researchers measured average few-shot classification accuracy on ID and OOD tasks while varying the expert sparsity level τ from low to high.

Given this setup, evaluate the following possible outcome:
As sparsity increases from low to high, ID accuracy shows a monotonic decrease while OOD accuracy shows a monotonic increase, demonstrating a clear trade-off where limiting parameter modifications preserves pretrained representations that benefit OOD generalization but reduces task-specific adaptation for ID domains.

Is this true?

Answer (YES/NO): NO